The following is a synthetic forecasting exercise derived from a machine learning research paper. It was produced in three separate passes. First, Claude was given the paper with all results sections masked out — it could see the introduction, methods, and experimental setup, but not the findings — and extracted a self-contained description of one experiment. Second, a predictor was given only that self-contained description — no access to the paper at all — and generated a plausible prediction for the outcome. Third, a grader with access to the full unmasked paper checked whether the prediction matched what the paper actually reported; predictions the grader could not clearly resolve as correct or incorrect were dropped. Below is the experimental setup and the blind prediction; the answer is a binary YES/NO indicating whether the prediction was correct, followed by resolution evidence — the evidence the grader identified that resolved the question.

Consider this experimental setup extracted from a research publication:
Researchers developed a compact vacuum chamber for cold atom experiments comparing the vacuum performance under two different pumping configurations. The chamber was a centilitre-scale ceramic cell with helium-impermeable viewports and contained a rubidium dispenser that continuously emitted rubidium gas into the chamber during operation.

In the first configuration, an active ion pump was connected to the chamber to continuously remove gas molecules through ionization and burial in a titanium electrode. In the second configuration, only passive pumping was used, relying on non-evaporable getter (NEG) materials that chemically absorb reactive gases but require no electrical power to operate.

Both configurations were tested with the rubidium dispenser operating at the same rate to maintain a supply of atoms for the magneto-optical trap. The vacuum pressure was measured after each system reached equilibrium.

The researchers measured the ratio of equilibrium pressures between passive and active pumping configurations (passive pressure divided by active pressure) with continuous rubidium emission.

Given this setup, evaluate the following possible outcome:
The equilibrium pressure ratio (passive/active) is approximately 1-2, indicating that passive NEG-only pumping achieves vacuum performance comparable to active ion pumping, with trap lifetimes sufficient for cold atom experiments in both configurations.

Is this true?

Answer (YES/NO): NO